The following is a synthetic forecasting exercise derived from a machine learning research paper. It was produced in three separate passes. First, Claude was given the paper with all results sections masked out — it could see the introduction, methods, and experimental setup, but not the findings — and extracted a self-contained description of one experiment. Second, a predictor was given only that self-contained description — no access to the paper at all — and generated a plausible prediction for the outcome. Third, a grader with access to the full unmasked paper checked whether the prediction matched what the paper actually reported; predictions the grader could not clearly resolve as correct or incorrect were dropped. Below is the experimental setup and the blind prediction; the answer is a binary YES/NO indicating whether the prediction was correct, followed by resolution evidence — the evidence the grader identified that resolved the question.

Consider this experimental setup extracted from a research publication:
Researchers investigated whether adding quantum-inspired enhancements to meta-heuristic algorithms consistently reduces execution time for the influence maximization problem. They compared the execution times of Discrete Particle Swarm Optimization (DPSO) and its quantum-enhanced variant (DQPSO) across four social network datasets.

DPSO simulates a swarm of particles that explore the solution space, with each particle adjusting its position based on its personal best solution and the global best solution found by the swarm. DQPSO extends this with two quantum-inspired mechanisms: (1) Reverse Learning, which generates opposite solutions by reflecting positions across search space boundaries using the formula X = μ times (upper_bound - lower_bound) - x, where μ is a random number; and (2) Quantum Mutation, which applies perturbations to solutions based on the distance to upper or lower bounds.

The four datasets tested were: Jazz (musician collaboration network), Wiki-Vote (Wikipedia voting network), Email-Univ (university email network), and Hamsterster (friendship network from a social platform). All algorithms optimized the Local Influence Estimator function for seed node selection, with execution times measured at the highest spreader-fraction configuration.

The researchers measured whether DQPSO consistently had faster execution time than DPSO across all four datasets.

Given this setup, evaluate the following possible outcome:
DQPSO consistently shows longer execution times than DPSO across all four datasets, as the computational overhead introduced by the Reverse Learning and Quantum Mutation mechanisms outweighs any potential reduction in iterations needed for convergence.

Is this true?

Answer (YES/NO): NO